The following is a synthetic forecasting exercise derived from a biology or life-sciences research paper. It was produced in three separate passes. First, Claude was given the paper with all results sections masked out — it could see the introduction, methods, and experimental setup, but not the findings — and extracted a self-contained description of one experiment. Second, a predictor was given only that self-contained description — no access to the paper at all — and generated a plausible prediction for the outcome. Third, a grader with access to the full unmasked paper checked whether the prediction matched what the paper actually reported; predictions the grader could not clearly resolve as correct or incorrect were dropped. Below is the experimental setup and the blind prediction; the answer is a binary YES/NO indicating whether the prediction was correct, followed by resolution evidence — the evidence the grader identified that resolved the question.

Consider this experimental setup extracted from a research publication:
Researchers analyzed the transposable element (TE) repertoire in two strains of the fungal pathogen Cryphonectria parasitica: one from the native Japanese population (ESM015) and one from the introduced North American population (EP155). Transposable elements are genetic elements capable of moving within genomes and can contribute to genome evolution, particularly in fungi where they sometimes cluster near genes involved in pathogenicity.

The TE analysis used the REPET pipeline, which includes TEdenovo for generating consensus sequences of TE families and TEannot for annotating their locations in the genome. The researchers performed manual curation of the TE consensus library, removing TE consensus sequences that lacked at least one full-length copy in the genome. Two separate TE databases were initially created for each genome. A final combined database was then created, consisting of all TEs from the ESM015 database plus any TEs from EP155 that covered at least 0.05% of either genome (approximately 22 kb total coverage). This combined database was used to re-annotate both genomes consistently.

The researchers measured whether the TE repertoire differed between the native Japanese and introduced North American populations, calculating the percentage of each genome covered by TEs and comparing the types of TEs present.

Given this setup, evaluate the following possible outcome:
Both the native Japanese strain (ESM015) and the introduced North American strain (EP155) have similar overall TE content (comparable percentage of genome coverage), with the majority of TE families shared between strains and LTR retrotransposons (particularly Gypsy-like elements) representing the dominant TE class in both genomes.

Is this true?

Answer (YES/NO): YES